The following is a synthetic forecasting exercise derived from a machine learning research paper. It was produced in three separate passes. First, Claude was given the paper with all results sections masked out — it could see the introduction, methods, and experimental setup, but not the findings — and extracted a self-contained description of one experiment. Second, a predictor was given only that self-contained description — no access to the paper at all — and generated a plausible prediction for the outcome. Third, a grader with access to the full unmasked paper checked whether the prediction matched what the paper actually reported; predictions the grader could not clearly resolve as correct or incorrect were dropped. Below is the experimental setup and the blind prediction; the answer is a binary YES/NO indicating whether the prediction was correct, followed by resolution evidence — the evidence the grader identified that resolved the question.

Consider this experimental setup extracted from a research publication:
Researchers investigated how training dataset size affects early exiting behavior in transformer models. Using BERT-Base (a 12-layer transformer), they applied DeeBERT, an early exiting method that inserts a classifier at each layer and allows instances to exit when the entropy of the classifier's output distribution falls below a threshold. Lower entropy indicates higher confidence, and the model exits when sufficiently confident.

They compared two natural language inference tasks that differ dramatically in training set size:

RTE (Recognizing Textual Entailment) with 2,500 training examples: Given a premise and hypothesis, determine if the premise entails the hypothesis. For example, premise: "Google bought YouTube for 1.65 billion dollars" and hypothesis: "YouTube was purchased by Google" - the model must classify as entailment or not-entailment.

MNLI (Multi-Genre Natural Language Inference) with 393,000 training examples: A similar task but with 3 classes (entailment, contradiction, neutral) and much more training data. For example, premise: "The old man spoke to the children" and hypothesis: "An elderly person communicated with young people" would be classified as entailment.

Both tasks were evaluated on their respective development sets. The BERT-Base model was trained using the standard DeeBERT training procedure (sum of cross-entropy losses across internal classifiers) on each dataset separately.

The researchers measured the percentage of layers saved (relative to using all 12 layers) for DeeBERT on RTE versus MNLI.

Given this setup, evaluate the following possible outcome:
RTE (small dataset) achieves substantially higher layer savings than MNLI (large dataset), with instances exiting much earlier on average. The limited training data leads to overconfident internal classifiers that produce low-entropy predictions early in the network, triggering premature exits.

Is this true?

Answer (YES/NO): NO